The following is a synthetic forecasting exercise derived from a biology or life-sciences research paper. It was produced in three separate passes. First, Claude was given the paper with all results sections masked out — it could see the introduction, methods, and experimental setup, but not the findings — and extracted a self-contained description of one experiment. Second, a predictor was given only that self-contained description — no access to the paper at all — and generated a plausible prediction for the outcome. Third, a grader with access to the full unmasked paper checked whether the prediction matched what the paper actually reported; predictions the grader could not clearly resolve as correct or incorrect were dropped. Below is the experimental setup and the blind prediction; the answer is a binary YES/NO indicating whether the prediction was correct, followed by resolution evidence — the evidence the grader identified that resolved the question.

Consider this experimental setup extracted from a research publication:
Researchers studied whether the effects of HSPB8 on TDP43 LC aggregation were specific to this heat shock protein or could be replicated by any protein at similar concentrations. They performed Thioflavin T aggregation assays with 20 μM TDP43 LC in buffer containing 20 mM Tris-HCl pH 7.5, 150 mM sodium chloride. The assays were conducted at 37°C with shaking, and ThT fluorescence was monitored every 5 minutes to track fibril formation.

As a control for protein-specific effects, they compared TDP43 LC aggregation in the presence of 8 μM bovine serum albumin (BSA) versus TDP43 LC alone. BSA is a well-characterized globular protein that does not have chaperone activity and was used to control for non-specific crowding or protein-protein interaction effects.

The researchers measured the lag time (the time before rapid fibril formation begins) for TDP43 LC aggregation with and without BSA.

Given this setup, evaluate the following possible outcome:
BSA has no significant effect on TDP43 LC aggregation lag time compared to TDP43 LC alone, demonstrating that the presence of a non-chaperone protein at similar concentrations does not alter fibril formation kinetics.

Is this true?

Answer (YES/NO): YES